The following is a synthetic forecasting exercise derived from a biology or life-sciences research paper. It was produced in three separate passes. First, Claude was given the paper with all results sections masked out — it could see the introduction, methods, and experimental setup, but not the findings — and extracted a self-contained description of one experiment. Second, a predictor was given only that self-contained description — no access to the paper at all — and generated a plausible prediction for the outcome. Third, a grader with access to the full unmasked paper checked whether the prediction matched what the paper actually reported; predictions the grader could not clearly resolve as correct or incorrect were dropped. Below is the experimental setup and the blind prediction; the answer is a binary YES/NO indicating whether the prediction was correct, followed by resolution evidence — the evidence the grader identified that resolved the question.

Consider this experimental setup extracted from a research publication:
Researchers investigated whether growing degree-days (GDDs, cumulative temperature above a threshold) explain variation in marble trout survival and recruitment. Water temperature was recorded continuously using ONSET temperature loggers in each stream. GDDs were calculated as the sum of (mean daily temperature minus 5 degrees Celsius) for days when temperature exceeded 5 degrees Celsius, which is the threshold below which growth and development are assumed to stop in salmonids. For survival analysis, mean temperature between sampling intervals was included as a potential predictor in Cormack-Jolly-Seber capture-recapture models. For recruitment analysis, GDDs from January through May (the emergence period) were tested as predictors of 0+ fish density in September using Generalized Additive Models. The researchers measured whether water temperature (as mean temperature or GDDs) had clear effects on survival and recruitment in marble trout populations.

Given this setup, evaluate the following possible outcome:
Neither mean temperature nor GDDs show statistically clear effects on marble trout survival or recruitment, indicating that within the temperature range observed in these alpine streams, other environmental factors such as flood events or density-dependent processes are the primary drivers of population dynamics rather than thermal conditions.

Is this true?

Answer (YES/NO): YES